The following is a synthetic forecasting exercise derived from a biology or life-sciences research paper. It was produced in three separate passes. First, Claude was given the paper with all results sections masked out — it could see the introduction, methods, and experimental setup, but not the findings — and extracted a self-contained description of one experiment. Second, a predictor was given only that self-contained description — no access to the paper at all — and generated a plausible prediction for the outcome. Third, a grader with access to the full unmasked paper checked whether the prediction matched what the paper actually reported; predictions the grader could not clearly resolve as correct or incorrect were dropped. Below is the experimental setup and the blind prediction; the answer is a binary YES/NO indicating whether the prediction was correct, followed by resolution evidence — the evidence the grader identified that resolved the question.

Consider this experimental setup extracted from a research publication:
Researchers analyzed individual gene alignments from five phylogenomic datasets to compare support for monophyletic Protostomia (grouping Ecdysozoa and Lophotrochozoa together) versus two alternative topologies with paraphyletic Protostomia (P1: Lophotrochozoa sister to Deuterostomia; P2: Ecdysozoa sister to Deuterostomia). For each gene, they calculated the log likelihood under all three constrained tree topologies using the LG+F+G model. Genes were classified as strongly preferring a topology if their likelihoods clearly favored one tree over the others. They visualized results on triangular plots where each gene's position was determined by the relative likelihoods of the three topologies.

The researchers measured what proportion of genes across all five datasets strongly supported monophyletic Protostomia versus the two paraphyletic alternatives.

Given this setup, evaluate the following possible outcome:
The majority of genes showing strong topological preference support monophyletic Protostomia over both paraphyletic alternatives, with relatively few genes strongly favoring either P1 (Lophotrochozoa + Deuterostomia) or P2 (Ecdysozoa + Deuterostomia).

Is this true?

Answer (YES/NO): YES